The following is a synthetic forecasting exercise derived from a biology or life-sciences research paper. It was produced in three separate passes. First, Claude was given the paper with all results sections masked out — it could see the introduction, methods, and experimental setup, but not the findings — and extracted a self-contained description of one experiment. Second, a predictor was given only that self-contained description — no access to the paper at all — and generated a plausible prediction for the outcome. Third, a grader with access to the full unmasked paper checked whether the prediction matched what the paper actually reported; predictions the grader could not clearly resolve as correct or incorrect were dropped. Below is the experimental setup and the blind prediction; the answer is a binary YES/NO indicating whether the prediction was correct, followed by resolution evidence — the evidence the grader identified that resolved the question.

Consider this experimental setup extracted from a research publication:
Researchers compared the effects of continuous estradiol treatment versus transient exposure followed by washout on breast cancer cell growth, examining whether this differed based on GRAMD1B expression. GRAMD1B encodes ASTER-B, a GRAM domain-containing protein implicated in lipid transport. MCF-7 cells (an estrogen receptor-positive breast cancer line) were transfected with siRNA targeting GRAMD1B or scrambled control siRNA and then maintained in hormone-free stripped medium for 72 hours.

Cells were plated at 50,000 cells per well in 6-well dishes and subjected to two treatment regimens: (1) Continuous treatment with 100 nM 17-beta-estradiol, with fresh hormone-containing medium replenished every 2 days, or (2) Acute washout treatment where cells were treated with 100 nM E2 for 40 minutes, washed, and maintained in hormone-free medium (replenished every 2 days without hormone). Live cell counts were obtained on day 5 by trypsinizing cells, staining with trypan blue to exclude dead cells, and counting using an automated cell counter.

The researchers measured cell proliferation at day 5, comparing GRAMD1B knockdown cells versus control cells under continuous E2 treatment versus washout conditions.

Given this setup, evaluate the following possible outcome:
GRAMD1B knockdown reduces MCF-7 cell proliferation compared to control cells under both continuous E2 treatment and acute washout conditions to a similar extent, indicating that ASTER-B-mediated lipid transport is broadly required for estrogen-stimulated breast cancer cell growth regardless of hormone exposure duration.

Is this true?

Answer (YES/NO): NO